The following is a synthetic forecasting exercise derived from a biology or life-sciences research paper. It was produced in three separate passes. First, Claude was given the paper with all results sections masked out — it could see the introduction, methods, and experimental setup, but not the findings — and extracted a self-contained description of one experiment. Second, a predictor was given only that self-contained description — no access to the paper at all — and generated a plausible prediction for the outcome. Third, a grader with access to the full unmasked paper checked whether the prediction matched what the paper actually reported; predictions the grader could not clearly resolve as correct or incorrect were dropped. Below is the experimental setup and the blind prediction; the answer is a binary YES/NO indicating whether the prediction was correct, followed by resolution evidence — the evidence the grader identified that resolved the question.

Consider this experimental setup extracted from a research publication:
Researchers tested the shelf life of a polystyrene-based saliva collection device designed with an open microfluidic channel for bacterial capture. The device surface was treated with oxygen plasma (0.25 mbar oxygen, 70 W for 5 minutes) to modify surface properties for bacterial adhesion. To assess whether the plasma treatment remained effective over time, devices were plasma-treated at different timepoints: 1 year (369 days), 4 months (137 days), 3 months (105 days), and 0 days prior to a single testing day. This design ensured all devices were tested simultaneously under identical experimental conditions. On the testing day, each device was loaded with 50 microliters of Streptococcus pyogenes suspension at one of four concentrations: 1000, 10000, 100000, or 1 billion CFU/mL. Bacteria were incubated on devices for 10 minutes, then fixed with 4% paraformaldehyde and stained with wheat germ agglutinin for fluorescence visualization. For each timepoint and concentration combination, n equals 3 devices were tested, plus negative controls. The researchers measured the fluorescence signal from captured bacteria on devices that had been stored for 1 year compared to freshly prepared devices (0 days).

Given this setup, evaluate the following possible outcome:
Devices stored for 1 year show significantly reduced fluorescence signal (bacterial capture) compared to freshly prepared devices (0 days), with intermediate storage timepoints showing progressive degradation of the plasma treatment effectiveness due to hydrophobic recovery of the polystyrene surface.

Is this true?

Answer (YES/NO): NO